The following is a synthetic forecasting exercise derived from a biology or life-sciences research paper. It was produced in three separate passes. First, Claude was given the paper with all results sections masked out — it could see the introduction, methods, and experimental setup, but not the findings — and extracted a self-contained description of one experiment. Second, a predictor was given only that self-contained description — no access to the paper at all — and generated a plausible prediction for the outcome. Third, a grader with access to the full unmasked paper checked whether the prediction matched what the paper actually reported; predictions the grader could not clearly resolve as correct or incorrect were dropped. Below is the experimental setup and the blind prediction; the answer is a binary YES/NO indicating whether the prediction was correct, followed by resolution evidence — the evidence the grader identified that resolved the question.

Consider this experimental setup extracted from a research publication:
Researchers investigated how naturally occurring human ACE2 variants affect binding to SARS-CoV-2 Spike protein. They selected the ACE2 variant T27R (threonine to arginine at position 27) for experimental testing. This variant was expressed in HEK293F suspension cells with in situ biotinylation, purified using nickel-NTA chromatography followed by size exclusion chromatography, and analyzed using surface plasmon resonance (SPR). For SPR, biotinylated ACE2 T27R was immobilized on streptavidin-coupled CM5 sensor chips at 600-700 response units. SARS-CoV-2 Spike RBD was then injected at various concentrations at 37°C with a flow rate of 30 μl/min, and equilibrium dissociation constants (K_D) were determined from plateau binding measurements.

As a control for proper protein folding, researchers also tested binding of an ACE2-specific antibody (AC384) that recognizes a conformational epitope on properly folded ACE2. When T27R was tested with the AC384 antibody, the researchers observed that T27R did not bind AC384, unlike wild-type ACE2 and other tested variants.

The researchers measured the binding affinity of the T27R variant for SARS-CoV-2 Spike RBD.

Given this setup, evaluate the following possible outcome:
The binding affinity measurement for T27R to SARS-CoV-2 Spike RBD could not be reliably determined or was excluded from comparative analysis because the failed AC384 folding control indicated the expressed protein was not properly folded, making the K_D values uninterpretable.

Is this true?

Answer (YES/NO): NO